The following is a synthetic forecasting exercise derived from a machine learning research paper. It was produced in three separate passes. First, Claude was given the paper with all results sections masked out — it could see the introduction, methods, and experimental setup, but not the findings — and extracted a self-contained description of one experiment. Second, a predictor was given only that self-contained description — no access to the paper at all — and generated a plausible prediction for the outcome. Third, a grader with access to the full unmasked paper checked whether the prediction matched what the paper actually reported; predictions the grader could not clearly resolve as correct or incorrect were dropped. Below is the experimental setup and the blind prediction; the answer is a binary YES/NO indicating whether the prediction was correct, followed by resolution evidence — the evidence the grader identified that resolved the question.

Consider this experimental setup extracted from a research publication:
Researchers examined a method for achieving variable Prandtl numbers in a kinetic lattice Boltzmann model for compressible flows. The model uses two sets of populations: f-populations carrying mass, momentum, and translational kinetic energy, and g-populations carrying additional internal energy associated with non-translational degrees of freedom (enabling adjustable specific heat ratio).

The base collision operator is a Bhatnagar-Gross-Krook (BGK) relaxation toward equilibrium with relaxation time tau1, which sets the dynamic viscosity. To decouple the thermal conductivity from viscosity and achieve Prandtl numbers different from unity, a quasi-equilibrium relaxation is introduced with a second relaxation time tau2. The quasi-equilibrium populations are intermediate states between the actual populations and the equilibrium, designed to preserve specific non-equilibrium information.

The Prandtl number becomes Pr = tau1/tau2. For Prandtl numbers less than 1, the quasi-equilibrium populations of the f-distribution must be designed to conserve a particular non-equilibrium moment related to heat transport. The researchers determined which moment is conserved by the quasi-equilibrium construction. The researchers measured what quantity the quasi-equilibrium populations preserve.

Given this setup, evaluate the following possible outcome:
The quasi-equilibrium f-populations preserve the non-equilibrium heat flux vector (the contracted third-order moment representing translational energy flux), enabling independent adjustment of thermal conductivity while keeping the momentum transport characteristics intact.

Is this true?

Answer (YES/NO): YES